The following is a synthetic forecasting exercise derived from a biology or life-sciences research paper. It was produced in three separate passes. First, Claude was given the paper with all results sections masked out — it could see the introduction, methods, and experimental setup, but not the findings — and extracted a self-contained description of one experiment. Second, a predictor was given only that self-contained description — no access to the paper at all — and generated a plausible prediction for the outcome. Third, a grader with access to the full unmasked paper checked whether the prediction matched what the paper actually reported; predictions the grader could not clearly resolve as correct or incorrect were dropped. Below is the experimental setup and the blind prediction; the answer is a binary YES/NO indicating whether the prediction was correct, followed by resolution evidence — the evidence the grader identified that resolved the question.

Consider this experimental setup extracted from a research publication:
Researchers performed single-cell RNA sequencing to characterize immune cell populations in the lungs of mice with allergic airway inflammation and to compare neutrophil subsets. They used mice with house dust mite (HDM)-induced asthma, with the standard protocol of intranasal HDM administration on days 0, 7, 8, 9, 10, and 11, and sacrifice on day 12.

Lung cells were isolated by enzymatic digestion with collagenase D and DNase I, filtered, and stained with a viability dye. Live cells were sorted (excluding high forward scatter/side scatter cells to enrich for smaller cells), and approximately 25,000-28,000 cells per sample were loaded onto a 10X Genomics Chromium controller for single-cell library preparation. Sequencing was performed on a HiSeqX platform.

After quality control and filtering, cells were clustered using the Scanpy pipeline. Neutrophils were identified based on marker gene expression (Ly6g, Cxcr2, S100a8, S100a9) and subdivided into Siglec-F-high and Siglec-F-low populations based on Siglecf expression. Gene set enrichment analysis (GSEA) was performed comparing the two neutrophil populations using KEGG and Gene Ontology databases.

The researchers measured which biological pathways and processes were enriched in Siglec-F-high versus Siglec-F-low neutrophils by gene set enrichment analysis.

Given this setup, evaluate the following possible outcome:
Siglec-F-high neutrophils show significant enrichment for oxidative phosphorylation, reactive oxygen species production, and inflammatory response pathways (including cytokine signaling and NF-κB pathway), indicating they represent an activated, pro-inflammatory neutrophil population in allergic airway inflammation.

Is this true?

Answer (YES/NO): NO